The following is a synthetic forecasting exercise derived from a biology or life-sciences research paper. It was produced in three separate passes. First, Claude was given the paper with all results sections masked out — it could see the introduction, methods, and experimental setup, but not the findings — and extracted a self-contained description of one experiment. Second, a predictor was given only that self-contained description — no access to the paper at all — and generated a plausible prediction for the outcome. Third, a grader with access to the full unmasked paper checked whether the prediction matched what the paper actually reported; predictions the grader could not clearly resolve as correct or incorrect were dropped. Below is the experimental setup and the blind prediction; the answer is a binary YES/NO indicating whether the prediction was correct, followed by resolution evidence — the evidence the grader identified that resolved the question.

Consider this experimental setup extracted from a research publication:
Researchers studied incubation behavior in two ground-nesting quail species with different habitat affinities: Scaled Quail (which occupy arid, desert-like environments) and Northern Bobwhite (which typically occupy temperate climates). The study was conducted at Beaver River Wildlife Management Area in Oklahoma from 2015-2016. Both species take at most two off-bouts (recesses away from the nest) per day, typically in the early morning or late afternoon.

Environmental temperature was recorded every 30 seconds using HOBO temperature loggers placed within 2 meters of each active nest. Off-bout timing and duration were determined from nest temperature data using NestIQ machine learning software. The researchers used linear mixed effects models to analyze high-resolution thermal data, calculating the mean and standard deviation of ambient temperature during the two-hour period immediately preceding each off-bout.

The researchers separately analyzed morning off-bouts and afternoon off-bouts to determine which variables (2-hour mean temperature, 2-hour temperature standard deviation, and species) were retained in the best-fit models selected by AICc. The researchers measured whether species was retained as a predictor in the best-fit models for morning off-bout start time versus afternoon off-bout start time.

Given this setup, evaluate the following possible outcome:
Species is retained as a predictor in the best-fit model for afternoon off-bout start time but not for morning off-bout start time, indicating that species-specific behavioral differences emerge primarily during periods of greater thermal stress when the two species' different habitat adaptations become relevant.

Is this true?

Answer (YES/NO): NO